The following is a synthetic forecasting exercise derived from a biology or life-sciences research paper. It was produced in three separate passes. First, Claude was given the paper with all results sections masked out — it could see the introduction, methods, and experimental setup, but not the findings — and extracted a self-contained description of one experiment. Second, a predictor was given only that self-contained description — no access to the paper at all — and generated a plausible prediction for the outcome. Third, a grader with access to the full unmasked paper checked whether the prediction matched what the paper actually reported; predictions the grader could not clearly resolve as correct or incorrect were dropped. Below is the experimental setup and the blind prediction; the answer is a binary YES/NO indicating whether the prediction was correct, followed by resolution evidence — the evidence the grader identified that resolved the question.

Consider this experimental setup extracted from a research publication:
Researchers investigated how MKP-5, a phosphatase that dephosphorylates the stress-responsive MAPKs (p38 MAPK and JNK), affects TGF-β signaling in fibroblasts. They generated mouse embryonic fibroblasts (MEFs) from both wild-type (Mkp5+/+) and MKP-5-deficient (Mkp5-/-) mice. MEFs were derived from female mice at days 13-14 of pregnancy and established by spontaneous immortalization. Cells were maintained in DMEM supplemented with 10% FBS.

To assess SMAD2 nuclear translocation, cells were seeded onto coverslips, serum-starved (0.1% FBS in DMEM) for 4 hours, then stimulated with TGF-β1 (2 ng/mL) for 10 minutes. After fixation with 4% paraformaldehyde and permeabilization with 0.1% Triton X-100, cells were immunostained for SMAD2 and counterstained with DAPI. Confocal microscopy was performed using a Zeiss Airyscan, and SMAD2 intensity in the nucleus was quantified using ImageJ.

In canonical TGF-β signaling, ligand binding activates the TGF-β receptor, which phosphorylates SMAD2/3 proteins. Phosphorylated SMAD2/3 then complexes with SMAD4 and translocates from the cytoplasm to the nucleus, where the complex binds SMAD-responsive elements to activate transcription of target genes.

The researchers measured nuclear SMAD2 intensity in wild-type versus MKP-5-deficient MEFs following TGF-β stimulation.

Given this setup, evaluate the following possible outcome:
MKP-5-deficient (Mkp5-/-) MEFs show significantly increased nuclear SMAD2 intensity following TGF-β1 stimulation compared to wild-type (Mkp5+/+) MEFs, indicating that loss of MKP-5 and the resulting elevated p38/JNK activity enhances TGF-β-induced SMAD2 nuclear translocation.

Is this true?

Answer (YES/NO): NO